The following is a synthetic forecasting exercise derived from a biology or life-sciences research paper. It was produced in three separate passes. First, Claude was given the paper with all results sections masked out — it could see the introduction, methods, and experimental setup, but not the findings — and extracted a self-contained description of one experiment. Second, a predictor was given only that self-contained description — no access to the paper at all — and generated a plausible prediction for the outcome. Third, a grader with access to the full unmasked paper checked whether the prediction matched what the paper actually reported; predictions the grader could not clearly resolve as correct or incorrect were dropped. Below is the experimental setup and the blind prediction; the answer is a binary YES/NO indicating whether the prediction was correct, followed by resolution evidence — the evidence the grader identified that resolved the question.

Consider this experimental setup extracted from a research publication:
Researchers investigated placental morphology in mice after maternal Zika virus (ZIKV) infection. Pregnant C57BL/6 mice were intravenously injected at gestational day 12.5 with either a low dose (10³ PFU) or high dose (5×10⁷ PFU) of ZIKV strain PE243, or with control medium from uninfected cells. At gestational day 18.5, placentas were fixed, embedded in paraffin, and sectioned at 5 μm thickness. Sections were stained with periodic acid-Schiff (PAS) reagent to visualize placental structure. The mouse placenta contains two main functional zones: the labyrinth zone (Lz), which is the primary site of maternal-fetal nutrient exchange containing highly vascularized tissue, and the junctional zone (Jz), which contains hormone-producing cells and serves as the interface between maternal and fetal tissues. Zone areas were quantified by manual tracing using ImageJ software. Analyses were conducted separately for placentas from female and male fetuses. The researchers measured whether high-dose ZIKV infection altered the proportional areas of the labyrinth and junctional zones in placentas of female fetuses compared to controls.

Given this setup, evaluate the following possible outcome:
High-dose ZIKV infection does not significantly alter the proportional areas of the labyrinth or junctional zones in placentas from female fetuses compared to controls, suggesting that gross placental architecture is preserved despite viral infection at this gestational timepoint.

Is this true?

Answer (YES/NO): YES